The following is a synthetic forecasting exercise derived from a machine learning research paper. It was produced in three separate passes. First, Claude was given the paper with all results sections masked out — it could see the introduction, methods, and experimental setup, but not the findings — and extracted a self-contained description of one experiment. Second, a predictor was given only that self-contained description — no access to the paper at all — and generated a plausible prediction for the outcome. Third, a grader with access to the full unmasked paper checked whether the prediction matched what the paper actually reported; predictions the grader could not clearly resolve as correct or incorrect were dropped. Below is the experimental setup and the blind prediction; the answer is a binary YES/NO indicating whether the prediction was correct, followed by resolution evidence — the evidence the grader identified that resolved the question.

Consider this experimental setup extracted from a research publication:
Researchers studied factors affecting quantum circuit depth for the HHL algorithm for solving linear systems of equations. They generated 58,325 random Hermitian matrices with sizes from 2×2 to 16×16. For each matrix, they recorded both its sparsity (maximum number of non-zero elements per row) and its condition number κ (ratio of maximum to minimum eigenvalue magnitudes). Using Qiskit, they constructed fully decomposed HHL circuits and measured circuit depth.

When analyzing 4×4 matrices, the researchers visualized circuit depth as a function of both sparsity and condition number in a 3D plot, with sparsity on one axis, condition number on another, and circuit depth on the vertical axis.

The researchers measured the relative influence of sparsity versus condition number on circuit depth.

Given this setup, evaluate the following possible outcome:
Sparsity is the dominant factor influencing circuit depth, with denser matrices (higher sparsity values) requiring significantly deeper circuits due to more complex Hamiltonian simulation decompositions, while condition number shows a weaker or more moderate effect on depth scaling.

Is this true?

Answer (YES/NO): NO